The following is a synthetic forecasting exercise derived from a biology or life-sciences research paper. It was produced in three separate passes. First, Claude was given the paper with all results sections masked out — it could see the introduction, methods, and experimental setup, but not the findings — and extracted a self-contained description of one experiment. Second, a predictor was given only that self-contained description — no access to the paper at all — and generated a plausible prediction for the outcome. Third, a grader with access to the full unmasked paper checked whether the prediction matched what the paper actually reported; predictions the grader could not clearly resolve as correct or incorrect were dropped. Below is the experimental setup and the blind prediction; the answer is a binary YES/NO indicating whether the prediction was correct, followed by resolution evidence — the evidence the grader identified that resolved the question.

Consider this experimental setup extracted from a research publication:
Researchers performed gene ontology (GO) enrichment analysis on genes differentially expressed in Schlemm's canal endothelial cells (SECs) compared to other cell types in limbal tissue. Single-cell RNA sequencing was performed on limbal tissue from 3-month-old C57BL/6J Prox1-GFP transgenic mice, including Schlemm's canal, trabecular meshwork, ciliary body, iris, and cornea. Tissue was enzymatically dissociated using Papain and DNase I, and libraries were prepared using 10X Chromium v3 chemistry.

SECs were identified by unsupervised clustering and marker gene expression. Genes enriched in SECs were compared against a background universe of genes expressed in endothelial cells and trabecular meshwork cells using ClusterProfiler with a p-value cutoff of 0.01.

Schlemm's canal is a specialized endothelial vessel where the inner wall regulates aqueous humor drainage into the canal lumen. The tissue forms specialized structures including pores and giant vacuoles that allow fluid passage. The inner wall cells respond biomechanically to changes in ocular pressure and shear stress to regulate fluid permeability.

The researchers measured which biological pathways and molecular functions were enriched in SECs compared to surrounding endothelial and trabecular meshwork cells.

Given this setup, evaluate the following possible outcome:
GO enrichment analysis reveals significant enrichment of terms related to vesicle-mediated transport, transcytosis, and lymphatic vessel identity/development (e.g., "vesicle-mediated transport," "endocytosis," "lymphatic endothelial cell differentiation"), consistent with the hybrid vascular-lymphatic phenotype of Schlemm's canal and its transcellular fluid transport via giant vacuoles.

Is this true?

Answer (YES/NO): NO